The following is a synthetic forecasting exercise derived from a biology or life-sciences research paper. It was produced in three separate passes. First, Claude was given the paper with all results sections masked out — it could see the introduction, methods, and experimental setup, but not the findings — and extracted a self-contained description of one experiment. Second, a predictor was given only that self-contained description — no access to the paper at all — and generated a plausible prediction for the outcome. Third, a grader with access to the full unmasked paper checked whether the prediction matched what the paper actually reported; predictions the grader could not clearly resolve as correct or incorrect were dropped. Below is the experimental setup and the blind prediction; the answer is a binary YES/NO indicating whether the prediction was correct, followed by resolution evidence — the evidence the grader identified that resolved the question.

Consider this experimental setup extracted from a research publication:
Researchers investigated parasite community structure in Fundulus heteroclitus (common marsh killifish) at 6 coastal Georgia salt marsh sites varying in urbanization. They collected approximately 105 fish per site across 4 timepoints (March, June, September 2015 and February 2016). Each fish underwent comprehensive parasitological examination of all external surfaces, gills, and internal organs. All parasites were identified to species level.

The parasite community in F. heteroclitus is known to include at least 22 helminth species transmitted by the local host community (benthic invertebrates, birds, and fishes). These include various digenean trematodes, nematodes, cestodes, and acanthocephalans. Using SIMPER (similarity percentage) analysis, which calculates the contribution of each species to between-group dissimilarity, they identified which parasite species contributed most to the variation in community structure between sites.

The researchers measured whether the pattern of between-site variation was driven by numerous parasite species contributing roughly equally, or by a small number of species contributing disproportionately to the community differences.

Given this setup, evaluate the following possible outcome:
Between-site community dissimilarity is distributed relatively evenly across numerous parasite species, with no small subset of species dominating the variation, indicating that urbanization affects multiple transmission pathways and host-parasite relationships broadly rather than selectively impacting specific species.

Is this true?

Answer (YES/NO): NO